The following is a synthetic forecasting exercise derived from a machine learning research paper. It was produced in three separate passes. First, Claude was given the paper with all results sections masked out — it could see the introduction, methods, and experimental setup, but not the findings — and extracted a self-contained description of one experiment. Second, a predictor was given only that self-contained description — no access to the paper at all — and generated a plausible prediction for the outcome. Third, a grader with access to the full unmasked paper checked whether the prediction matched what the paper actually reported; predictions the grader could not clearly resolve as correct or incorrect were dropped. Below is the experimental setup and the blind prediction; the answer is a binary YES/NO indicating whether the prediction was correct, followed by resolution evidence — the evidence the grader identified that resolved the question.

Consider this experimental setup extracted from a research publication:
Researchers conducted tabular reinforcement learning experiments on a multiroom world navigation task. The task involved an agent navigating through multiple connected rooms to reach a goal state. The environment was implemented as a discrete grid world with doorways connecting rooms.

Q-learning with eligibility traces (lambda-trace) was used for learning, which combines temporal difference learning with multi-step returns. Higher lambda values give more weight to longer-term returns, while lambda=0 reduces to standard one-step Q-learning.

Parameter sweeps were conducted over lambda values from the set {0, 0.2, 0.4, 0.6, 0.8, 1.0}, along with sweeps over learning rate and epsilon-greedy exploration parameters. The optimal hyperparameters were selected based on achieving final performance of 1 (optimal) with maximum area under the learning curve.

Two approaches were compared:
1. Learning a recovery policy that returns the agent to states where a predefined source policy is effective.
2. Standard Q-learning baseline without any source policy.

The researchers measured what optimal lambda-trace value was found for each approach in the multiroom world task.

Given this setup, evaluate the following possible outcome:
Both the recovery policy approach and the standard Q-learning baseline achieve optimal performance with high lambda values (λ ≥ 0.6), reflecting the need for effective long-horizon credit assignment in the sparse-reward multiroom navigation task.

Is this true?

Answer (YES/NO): NO